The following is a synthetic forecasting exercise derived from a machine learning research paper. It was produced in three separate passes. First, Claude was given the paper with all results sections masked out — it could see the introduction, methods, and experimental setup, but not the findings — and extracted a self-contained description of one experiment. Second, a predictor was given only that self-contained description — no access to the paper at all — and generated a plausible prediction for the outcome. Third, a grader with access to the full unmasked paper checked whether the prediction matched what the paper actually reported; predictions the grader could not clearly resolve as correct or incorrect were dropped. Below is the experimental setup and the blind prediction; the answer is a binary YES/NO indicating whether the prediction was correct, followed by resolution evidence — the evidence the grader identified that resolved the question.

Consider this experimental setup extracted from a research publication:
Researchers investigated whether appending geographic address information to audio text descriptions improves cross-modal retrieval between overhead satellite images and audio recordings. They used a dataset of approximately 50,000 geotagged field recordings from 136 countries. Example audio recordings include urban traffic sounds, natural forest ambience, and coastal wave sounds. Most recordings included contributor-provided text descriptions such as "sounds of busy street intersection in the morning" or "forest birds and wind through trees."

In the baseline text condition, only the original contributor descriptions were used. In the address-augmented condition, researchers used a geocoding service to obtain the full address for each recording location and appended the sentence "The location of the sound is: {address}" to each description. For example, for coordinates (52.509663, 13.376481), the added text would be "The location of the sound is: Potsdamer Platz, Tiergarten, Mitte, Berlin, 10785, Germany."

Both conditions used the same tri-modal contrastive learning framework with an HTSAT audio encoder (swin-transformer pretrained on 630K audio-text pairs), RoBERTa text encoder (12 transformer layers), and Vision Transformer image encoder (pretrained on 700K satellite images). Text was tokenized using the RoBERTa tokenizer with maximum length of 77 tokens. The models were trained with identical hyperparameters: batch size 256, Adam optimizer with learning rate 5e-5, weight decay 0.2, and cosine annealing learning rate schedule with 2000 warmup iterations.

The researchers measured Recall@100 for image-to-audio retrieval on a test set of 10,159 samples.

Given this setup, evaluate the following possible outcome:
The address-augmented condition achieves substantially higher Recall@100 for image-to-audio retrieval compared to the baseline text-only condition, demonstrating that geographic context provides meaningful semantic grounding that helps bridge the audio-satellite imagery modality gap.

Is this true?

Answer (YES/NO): NO